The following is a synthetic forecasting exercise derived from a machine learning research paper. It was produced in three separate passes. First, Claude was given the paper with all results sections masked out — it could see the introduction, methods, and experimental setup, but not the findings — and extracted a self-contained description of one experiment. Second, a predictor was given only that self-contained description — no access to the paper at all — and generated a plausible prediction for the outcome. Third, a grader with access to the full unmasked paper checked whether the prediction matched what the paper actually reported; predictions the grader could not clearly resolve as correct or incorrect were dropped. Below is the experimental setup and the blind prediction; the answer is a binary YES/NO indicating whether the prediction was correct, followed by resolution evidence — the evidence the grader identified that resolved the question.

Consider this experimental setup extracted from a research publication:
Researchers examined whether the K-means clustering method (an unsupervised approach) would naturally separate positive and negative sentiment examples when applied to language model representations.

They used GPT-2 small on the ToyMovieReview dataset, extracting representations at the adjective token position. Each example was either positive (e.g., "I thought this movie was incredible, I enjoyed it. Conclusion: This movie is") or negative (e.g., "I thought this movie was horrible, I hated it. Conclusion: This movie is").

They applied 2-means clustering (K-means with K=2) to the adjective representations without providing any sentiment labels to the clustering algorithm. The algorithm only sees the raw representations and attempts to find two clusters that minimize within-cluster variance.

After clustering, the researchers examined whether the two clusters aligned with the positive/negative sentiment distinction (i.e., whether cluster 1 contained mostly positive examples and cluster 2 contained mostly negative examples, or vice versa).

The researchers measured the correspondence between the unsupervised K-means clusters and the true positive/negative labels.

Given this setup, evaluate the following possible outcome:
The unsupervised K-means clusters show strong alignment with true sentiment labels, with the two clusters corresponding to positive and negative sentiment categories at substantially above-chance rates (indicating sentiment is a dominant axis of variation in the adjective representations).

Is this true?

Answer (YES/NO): YES